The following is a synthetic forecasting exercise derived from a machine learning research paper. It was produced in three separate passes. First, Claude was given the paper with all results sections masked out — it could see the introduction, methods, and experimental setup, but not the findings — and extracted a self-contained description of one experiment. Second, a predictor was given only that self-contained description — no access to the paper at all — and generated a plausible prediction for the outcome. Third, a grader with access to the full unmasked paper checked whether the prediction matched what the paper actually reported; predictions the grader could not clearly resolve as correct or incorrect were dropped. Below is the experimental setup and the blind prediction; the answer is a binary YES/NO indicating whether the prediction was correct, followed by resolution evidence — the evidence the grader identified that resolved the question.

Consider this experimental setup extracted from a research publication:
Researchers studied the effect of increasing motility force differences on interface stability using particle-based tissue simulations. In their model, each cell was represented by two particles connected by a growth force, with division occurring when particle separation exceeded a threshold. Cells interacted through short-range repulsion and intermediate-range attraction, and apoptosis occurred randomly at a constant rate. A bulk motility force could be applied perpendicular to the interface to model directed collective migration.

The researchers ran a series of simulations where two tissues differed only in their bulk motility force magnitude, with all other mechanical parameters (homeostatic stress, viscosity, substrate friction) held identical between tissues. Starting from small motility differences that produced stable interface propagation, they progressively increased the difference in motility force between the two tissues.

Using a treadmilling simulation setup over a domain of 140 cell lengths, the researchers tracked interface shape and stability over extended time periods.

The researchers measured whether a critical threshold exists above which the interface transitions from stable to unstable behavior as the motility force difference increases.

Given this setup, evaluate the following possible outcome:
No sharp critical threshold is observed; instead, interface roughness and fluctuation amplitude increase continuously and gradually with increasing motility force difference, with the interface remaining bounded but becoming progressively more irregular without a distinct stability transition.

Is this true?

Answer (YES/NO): NO